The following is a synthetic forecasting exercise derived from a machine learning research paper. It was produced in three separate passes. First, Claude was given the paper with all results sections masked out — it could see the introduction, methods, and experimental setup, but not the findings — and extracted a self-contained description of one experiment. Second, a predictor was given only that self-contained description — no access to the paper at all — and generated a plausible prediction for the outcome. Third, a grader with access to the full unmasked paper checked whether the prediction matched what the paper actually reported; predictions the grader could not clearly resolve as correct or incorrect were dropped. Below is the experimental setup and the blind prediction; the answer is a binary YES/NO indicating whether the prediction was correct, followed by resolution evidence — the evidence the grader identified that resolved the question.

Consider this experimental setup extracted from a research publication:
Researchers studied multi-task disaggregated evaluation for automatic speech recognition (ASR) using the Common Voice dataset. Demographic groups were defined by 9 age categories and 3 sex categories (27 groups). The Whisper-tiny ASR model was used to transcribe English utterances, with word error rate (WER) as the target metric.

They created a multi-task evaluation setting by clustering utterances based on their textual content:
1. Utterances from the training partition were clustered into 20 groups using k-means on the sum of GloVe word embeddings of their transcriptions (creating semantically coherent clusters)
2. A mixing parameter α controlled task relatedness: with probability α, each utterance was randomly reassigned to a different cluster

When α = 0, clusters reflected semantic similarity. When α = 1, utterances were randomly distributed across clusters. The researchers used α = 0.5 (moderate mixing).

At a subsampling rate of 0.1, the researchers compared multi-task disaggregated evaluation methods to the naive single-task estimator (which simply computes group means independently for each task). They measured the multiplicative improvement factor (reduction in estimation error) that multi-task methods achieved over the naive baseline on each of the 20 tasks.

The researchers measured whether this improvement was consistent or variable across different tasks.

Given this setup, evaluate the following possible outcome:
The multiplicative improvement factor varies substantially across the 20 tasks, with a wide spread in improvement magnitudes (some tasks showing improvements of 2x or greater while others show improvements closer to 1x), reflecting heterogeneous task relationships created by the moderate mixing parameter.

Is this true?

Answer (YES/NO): NO